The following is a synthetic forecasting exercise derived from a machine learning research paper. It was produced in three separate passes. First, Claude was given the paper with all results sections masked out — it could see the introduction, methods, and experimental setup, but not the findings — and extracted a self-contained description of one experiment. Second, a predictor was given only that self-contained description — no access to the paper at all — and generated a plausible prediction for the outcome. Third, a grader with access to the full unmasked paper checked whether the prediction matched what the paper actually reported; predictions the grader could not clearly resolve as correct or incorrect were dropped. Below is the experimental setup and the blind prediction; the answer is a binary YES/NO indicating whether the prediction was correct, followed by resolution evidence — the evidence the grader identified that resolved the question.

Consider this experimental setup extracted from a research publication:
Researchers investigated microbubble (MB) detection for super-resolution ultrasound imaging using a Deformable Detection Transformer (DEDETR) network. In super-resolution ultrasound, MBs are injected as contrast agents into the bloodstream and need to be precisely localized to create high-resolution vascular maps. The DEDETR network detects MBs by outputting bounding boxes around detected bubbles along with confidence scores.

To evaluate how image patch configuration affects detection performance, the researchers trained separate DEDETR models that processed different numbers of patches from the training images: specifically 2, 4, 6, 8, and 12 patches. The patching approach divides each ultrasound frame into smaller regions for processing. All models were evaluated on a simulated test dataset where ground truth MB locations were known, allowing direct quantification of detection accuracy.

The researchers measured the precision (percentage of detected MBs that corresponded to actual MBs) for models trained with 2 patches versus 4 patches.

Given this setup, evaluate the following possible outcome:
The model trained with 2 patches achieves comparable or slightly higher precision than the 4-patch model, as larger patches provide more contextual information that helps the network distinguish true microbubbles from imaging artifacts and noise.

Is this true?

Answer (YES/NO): NO